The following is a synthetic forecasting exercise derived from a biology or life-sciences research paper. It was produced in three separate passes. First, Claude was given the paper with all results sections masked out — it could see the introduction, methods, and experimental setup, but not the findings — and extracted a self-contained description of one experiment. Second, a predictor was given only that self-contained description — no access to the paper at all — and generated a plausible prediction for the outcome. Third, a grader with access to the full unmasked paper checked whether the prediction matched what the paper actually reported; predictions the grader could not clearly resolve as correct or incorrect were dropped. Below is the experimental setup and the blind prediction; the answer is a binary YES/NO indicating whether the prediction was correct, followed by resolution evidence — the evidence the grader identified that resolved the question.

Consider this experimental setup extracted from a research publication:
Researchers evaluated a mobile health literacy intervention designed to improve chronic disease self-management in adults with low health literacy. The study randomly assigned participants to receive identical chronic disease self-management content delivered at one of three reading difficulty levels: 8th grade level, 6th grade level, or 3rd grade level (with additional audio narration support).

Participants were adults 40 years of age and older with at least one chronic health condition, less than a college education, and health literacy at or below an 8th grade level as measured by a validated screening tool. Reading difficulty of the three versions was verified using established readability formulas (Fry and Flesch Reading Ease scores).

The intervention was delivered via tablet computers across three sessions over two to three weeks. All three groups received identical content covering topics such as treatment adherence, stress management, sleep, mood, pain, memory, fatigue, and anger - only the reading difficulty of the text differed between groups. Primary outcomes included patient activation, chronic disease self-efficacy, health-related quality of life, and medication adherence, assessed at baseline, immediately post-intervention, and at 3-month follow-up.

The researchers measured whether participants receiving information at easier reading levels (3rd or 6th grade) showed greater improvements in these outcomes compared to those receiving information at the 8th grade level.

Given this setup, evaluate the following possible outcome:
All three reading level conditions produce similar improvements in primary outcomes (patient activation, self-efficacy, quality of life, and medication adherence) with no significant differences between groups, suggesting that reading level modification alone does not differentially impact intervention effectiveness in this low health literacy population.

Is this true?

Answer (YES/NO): NO